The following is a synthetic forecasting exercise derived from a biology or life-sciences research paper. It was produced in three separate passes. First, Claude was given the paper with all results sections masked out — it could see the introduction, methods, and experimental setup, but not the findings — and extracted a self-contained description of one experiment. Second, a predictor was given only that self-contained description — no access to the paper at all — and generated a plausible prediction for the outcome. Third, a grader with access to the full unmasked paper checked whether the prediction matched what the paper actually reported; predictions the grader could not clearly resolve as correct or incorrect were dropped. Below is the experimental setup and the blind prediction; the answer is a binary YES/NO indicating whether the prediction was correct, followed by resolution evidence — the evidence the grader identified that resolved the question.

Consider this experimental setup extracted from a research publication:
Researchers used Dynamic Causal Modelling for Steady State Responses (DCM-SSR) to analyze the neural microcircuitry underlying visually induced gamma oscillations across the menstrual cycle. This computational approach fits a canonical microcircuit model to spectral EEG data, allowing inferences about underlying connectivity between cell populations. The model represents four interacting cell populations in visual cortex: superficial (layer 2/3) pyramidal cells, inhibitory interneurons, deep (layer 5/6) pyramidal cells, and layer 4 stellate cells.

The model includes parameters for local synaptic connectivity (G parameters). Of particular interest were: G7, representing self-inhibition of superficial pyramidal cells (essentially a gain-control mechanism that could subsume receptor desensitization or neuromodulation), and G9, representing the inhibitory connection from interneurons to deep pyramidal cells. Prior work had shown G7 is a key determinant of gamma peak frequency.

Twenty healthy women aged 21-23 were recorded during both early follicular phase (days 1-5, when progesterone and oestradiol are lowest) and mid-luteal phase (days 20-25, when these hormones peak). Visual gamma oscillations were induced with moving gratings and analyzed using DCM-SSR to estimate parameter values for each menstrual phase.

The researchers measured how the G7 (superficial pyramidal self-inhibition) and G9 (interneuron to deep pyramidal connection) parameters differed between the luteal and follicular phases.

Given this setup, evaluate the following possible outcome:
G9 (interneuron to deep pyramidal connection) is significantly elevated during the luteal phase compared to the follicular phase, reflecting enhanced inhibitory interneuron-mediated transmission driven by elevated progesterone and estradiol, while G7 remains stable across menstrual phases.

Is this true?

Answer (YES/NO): NO